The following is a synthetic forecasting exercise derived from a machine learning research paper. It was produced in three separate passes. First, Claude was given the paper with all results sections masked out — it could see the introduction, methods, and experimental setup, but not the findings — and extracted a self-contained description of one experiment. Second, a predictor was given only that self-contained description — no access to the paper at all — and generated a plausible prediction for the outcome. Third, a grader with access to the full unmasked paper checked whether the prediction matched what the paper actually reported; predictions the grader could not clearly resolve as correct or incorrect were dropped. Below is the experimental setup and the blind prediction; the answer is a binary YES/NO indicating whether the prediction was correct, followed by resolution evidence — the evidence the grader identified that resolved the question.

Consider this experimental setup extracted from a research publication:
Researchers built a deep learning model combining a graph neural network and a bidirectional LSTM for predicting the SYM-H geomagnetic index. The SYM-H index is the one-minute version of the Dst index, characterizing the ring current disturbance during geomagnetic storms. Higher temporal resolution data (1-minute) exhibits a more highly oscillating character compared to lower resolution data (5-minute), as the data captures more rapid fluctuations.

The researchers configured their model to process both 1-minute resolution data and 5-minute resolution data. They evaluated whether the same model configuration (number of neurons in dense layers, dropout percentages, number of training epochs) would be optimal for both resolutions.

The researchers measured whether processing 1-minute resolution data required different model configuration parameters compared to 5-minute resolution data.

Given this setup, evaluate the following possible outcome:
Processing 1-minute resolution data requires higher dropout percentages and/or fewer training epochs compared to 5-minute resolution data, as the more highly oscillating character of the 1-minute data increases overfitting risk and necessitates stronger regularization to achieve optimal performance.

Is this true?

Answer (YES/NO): NO